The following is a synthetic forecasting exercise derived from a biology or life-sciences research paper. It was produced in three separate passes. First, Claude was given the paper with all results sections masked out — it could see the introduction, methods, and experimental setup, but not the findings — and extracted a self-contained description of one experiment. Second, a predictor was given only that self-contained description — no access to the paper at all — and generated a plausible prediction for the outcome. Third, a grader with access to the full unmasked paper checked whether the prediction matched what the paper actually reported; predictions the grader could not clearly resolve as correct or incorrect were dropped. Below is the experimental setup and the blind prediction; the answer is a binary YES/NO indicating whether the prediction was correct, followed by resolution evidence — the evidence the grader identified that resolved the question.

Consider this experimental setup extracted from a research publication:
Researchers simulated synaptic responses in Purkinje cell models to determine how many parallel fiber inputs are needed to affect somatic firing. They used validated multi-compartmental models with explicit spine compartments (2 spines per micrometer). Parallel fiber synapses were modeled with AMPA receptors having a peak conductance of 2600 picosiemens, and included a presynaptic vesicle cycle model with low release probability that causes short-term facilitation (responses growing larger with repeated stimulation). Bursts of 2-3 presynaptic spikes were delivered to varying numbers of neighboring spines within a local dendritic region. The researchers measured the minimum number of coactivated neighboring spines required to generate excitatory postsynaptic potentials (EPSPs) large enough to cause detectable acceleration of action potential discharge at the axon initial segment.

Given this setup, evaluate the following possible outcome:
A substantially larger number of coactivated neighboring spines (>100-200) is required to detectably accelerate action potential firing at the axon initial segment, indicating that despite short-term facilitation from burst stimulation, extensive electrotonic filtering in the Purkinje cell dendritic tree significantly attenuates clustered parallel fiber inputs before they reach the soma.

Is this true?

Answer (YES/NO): NO